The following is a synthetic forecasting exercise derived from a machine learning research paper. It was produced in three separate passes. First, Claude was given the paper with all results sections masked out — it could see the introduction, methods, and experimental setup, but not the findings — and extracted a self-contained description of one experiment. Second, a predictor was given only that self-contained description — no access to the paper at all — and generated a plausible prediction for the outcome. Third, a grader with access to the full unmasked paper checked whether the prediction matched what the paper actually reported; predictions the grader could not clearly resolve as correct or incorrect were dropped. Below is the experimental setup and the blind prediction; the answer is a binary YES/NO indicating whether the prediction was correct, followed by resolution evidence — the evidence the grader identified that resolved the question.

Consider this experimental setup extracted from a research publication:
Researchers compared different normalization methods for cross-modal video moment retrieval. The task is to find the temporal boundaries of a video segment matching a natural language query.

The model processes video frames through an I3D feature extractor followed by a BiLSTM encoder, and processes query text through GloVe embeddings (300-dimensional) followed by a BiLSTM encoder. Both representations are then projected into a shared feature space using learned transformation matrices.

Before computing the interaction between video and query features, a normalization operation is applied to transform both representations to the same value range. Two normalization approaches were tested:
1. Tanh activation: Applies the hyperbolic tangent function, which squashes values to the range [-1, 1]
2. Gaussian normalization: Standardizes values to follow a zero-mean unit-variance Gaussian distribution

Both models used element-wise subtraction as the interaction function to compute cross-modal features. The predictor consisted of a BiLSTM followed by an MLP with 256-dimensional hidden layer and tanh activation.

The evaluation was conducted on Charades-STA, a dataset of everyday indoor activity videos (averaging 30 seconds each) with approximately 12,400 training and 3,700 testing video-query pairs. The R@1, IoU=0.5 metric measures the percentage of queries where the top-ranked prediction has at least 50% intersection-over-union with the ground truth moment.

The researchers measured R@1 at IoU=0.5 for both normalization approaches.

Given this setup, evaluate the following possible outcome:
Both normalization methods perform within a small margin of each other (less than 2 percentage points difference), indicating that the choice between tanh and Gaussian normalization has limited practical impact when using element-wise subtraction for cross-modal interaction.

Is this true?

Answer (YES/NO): NO